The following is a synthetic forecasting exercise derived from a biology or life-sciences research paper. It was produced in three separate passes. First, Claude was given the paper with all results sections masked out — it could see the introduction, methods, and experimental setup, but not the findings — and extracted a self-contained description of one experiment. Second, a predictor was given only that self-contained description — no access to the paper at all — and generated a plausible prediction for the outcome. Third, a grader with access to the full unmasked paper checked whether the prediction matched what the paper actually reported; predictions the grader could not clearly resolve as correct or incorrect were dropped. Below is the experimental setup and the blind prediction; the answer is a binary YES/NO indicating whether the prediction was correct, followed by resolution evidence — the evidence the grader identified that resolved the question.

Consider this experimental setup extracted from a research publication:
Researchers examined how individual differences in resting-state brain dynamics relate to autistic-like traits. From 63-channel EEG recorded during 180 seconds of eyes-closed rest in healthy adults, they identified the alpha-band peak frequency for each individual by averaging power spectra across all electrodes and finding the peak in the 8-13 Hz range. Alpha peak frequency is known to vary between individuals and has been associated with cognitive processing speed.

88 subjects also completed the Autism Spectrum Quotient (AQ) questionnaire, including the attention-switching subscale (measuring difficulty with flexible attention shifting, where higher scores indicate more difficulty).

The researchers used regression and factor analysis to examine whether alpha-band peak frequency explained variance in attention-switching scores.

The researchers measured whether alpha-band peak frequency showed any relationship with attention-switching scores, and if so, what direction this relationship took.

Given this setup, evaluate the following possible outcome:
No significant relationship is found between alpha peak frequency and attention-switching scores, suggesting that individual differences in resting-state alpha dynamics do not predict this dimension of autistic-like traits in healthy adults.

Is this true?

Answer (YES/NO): NO